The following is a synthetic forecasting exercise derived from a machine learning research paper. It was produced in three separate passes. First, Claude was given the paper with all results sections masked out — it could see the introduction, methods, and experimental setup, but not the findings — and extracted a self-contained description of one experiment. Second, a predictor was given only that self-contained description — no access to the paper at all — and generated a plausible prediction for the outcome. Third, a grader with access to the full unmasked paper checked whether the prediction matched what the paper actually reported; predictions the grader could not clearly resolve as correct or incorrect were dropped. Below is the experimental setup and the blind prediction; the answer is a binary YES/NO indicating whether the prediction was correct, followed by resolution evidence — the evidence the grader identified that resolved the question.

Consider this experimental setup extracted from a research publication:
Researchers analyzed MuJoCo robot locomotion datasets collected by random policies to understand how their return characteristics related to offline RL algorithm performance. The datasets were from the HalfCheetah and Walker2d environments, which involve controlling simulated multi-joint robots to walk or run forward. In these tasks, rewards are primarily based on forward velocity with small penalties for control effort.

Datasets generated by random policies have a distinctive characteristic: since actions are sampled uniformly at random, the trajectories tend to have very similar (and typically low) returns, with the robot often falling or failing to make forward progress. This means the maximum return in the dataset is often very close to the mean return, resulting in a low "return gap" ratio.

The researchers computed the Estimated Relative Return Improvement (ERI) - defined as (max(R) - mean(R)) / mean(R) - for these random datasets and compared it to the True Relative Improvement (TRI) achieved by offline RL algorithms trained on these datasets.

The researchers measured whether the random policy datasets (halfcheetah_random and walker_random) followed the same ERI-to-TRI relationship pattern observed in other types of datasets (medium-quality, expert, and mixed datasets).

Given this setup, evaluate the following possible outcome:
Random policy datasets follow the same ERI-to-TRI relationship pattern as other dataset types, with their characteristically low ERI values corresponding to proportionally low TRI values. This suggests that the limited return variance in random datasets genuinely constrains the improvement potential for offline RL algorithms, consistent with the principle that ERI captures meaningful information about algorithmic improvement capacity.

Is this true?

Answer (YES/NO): NO